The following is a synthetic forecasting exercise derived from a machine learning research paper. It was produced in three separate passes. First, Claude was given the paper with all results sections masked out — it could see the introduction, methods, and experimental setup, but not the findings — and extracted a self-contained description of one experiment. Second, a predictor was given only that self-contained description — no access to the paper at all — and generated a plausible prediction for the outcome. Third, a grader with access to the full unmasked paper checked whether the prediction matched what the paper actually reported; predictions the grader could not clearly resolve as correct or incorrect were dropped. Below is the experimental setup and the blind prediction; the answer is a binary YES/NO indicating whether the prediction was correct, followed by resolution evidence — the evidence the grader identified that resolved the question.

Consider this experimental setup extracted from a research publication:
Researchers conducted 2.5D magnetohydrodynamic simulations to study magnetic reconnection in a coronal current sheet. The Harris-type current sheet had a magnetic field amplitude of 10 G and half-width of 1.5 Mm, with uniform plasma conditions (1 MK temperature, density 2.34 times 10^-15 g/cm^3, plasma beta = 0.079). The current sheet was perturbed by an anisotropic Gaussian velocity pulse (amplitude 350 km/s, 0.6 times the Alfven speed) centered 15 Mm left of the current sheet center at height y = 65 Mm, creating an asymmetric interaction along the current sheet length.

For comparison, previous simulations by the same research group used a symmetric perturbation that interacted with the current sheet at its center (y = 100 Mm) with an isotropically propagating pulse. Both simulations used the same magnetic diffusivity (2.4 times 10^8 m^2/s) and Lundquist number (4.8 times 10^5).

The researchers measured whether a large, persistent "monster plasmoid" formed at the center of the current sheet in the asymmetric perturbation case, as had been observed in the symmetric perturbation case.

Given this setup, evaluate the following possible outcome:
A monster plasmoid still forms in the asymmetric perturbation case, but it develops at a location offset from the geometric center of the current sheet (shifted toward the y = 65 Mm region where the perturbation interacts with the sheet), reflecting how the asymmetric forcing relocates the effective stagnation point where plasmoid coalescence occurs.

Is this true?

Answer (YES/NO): NO